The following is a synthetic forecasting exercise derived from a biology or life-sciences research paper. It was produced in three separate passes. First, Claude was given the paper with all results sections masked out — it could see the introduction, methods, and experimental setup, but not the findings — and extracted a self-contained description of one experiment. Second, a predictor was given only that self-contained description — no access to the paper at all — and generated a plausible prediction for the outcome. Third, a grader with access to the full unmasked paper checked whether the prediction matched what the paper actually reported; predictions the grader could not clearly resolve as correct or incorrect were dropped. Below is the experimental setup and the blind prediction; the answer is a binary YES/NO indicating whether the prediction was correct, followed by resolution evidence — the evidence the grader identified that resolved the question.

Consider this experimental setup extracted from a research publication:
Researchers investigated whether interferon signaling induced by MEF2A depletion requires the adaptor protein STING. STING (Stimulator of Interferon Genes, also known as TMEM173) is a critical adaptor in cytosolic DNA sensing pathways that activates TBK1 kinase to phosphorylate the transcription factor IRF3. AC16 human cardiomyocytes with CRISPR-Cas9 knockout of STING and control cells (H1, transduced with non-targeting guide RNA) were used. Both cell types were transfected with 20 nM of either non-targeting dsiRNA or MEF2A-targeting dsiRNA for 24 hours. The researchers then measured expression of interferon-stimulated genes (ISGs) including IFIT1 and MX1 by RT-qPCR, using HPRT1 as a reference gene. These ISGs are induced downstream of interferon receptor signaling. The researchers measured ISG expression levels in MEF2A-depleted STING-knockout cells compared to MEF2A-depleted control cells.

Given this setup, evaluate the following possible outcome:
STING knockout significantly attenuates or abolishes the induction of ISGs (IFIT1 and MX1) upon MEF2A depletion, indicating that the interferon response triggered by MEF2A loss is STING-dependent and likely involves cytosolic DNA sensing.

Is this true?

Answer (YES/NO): YES